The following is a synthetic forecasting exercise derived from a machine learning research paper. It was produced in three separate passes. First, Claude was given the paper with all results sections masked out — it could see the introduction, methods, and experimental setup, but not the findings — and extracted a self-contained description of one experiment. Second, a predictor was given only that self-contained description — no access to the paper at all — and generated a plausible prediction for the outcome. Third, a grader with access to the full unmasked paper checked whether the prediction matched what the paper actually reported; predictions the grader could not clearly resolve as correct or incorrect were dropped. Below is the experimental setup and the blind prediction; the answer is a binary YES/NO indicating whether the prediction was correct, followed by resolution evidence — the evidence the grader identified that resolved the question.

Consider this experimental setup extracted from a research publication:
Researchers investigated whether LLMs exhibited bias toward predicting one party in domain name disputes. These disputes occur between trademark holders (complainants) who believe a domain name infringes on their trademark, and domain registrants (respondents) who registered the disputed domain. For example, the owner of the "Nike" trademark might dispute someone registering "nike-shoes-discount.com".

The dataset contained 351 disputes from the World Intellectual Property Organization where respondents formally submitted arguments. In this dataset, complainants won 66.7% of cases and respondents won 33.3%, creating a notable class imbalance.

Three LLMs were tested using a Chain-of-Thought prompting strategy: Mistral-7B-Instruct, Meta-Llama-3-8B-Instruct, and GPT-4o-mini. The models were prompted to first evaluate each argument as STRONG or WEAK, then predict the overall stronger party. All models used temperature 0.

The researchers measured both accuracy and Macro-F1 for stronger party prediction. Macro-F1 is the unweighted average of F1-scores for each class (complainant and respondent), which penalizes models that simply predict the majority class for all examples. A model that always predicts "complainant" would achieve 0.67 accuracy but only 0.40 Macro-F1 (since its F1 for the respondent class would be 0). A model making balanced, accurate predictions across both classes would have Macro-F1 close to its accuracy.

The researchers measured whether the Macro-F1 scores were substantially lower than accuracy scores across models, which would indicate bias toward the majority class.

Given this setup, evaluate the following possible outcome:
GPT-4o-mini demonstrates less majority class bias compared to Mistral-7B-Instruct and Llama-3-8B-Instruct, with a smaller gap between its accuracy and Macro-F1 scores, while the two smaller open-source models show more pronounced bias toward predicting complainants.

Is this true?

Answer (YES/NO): NO